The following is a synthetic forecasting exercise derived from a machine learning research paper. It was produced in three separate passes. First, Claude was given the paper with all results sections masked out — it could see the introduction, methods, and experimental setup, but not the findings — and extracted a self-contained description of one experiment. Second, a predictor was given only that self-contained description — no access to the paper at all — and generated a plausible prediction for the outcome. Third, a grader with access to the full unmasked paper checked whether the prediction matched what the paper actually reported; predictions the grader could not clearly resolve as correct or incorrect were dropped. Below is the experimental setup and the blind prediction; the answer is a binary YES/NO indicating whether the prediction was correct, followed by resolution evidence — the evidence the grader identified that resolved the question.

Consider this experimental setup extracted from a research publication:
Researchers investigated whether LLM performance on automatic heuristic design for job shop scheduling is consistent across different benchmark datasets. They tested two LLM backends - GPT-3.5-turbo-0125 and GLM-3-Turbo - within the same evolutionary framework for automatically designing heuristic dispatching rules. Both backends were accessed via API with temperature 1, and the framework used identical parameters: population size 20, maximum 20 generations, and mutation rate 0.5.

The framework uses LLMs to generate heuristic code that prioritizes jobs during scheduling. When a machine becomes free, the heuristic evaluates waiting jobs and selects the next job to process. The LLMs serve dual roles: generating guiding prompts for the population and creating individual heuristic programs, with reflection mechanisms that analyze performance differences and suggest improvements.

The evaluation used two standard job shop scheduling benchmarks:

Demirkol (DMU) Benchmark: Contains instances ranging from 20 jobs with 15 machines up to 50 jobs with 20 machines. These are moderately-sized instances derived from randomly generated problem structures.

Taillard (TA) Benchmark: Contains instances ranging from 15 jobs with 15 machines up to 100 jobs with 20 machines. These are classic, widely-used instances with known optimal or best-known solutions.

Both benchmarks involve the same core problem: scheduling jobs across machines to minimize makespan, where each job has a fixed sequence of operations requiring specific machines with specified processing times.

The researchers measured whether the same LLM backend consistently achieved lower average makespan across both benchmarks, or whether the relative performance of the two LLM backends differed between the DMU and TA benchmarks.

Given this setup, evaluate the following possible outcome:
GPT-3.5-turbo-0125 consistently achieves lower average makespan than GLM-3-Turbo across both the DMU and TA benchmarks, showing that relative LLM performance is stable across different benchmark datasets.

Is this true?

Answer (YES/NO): NO